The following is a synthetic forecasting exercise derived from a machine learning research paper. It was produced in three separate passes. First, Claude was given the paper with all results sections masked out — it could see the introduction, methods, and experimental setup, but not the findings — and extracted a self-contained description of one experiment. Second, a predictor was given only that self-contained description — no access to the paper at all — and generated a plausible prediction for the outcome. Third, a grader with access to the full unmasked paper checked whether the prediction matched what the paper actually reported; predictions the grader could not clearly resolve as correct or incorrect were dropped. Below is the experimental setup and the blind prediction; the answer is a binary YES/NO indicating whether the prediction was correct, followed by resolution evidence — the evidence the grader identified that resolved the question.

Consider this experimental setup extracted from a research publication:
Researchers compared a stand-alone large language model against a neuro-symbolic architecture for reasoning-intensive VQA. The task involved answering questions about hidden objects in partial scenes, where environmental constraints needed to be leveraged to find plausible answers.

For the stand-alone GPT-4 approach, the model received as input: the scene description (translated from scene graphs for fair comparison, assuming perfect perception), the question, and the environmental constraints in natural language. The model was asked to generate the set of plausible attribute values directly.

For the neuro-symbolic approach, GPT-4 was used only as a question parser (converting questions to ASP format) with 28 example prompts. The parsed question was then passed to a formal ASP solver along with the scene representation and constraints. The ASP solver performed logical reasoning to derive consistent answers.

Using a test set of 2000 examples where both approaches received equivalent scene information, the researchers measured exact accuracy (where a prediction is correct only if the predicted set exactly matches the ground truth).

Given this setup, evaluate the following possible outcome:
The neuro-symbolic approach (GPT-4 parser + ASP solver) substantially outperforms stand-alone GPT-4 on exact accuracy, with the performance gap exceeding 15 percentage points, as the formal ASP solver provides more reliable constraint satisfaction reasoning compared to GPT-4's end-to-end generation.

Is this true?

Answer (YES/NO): YES